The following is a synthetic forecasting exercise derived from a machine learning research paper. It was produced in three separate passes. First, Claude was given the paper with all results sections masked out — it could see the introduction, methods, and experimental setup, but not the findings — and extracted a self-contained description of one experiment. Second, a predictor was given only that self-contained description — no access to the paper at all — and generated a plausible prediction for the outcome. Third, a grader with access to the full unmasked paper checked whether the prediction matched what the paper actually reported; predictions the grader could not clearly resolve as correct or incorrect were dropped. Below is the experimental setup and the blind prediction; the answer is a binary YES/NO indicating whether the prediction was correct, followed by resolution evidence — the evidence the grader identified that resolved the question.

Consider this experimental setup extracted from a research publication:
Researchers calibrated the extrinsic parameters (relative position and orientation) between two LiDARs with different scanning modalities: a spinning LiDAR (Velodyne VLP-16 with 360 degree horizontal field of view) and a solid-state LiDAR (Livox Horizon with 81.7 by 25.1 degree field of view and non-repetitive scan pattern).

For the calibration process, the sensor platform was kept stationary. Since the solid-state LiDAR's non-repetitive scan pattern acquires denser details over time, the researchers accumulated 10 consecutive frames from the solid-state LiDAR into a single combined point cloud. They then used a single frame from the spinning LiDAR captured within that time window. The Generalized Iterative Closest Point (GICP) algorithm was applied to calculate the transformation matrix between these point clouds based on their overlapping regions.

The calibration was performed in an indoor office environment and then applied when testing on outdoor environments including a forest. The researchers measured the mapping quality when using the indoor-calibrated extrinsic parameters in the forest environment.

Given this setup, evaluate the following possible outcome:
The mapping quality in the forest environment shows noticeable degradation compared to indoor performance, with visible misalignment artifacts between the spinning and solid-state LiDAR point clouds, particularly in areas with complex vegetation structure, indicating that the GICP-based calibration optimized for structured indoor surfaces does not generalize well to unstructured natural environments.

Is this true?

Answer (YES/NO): YES